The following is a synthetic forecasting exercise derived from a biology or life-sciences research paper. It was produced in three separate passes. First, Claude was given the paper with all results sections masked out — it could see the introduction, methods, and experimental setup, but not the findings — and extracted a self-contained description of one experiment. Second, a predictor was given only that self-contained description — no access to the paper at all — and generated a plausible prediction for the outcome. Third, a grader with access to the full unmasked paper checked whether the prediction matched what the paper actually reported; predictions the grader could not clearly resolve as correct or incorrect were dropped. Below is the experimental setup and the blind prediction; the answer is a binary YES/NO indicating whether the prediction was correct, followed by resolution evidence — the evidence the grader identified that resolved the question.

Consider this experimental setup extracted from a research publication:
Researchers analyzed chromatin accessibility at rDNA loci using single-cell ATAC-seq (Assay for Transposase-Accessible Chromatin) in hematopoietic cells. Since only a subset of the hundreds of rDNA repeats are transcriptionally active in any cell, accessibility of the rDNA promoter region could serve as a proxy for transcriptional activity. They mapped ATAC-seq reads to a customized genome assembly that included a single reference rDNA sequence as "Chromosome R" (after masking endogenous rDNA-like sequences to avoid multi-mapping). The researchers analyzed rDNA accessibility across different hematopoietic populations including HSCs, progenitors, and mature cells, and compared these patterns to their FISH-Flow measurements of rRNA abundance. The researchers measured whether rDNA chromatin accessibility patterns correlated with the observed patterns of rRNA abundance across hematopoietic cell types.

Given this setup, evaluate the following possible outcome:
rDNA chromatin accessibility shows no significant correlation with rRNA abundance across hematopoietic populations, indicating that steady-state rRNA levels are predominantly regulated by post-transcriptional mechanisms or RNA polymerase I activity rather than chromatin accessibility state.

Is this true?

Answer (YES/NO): NO